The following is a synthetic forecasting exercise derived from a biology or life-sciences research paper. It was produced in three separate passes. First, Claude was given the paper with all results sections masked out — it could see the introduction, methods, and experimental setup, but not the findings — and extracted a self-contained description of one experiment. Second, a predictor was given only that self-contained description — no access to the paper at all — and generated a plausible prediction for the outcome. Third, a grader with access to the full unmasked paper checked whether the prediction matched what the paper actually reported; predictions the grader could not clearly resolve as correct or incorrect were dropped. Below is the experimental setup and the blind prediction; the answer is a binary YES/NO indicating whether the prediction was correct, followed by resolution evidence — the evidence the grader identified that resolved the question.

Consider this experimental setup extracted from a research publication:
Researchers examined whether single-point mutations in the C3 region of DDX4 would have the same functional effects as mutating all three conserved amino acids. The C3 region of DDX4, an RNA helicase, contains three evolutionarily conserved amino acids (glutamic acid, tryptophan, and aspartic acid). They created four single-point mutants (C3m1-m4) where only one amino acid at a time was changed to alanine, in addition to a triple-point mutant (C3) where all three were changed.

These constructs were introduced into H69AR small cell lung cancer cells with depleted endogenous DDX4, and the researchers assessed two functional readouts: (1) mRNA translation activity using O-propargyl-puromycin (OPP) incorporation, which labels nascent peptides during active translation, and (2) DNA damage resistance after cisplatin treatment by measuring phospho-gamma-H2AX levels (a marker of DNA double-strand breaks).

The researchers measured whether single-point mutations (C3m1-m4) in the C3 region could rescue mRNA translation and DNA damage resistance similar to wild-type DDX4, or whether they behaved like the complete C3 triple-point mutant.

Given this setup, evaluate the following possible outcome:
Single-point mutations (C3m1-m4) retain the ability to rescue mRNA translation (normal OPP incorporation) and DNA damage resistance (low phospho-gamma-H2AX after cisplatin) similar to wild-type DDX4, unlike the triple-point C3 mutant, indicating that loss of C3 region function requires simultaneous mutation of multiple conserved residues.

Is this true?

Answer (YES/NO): YES